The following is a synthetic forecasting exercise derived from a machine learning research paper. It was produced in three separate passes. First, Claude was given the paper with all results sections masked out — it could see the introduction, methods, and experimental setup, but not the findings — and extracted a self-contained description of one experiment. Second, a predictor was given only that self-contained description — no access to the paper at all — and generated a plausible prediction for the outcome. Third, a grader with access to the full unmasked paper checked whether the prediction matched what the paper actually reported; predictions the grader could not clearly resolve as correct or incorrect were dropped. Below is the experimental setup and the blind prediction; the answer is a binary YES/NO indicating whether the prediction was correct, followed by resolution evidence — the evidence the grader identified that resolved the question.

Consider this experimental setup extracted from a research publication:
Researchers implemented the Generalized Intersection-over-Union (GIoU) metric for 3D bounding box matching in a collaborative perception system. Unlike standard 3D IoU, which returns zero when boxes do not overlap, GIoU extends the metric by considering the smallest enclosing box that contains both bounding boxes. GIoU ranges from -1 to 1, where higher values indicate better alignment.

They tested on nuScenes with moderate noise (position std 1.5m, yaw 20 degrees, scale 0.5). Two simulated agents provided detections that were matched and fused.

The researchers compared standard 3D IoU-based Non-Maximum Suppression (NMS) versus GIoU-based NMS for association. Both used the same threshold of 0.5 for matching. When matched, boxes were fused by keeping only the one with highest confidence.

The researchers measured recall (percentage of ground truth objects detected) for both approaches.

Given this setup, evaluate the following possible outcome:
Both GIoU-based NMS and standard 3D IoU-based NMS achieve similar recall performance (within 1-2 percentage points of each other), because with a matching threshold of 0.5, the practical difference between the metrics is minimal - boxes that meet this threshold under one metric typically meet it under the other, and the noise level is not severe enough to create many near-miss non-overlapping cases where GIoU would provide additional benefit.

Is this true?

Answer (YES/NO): YES